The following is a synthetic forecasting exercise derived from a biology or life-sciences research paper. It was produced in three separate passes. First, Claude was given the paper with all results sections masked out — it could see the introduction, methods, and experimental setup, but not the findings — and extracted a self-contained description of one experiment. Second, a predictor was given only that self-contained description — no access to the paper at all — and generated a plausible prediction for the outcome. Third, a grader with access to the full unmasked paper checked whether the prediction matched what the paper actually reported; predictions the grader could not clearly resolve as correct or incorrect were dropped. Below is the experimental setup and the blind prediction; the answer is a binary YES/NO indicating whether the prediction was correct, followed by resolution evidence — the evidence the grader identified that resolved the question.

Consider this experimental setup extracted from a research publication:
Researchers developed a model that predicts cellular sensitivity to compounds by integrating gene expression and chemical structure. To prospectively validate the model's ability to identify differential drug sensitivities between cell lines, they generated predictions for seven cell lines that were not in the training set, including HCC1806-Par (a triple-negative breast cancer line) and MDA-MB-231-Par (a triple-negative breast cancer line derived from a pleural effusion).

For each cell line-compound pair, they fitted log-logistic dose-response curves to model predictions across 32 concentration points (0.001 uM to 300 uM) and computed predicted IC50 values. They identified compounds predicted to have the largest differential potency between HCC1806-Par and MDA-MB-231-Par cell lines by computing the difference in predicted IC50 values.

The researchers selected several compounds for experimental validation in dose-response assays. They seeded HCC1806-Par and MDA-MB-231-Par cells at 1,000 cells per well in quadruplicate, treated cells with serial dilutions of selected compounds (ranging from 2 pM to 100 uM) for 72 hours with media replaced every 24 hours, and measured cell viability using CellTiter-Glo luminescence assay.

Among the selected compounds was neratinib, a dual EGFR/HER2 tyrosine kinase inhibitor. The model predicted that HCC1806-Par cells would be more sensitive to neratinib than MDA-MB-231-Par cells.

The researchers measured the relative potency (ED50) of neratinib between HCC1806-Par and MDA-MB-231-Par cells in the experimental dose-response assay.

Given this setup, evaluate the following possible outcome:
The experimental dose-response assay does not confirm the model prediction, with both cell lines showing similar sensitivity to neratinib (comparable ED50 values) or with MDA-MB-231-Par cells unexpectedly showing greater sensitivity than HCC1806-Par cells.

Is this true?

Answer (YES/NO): NO